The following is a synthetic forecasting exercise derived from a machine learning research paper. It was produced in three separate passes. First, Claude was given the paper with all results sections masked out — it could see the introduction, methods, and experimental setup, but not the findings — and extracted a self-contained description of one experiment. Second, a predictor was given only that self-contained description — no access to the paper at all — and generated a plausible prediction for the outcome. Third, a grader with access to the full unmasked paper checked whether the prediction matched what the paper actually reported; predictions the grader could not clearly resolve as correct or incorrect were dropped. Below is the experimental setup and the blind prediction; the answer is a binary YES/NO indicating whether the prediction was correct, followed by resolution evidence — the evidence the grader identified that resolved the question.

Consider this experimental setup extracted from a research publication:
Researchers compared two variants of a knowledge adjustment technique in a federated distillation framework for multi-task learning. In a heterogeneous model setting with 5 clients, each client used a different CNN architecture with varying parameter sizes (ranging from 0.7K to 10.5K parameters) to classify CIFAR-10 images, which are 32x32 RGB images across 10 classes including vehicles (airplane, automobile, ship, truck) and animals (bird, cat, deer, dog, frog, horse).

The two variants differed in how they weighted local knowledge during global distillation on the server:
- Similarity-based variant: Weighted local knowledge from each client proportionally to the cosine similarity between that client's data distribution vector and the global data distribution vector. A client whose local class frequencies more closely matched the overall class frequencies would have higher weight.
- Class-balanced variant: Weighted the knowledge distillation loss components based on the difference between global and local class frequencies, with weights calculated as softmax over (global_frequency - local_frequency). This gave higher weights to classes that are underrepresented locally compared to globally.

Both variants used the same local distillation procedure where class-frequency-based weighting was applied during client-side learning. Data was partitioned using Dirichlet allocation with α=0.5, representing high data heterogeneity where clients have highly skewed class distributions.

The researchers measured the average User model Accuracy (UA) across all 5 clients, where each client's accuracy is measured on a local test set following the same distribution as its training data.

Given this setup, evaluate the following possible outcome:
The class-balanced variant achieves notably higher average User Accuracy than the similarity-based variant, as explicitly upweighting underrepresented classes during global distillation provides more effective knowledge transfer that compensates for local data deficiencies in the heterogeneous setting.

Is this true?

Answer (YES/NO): NO